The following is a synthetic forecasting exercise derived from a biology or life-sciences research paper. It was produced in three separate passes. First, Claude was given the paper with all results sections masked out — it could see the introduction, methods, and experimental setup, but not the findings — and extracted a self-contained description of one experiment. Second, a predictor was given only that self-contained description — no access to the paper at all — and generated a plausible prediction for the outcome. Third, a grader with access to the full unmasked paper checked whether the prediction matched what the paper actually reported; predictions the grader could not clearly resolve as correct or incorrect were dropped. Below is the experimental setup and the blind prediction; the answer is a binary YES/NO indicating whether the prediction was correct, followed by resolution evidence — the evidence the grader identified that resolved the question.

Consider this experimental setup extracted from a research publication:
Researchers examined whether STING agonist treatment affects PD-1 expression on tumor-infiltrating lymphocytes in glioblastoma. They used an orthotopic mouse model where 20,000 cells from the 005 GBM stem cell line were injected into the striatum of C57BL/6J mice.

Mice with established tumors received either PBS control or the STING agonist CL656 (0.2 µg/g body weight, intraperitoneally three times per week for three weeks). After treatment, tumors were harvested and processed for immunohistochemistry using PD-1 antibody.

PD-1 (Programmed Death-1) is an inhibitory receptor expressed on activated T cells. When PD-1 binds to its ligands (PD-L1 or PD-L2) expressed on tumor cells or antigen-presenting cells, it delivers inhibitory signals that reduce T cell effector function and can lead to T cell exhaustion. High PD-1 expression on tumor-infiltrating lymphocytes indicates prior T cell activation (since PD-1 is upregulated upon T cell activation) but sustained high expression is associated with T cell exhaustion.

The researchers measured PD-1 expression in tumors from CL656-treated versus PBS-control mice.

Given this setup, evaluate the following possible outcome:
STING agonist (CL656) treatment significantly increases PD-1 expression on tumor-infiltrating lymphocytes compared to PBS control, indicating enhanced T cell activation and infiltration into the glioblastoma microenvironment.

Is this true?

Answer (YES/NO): YES